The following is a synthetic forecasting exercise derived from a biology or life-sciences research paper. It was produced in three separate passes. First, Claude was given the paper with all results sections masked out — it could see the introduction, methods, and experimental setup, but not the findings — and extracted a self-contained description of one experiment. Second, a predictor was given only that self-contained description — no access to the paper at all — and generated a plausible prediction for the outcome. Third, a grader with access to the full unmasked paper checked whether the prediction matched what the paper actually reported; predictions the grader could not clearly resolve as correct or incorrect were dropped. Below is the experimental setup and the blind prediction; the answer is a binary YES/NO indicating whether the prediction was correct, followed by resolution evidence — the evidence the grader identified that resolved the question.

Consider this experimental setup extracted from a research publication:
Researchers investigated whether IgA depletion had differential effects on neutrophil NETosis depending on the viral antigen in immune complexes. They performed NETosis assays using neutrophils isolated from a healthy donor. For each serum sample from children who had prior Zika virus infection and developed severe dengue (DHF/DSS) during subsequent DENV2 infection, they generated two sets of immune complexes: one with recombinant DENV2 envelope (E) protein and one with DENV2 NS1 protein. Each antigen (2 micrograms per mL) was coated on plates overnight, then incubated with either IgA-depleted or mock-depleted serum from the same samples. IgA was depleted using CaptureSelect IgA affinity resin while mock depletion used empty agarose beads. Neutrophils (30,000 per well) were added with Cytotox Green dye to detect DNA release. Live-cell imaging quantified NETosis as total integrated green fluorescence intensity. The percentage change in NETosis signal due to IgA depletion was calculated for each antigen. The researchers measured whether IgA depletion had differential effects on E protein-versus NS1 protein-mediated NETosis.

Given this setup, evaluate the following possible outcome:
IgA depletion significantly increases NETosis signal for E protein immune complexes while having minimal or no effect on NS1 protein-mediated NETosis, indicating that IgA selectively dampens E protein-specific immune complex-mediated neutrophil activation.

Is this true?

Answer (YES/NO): NO